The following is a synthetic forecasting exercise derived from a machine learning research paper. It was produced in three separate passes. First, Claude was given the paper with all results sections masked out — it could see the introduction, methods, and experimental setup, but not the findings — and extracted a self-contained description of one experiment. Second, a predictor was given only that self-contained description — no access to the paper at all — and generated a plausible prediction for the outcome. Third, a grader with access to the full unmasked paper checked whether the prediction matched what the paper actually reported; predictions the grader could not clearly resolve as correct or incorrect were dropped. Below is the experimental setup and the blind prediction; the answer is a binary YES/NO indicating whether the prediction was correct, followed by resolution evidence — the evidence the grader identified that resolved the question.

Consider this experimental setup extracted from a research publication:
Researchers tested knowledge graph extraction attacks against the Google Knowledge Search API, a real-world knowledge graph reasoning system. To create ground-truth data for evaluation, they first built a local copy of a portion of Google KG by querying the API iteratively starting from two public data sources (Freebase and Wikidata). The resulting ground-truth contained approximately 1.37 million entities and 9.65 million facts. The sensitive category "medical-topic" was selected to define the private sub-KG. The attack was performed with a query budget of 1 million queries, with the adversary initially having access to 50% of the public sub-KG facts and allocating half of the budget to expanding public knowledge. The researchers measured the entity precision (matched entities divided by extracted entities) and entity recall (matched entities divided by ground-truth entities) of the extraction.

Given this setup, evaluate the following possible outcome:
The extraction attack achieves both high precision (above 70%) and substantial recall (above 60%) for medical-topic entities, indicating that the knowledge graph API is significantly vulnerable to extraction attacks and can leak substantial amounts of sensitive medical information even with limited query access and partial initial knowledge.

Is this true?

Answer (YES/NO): NO